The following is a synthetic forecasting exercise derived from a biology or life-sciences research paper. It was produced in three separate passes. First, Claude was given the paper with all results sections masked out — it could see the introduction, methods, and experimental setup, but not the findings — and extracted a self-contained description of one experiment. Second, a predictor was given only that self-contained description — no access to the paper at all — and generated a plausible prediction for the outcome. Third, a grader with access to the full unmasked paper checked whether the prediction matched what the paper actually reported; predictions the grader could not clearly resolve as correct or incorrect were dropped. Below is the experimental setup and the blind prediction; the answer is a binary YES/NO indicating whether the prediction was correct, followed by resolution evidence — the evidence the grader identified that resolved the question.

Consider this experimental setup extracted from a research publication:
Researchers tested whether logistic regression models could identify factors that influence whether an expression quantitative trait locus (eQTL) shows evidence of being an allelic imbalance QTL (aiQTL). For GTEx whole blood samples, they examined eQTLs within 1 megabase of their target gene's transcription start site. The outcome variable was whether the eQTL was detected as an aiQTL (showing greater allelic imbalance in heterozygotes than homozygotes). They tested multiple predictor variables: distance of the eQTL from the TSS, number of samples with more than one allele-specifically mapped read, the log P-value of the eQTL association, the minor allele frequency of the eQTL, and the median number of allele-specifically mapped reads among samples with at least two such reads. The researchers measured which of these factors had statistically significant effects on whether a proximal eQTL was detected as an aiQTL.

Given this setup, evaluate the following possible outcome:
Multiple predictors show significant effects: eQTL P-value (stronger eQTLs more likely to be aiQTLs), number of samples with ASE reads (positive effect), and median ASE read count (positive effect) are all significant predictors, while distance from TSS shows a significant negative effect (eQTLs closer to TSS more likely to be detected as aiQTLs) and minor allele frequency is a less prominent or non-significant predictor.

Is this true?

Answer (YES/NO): NO